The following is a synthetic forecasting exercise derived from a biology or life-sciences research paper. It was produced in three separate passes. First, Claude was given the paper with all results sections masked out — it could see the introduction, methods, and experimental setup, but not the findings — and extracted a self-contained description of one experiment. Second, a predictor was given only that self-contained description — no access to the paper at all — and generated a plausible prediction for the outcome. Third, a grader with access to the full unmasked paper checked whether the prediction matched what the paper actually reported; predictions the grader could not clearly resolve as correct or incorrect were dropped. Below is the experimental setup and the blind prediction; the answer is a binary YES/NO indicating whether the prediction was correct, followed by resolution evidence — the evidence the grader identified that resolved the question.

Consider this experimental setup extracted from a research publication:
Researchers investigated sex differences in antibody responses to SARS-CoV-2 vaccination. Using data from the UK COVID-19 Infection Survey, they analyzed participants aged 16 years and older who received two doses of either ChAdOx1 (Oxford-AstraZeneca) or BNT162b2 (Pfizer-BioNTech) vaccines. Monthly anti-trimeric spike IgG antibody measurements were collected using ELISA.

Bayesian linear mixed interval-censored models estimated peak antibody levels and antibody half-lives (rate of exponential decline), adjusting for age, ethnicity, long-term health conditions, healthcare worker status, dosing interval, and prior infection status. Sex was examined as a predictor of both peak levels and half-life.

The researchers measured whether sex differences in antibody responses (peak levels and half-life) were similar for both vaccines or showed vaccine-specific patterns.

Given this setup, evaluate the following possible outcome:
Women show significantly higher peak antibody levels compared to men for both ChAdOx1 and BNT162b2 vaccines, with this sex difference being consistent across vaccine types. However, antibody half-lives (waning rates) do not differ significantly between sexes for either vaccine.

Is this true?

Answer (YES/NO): NO